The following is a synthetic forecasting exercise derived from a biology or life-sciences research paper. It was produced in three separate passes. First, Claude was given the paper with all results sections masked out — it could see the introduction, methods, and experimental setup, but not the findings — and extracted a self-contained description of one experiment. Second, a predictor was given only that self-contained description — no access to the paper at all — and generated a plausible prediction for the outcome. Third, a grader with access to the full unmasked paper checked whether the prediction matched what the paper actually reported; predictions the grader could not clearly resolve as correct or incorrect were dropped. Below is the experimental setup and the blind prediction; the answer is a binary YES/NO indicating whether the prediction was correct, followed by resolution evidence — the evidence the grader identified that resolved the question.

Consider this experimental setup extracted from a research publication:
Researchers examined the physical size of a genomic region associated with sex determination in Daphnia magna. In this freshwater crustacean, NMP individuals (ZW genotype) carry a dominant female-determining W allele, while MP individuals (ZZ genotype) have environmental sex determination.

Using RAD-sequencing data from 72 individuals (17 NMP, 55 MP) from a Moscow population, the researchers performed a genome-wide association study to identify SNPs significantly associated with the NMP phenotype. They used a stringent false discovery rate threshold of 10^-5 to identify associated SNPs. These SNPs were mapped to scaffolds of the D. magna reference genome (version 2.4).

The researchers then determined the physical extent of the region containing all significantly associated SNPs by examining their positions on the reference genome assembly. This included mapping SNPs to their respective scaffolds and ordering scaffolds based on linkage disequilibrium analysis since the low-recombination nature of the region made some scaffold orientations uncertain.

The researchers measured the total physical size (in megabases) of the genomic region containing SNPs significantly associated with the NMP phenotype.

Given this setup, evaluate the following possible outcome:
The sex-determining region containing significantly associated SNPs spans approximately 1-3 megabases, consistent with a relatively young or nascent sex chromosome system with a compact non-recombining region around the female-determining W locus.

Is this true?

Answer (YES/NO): NO